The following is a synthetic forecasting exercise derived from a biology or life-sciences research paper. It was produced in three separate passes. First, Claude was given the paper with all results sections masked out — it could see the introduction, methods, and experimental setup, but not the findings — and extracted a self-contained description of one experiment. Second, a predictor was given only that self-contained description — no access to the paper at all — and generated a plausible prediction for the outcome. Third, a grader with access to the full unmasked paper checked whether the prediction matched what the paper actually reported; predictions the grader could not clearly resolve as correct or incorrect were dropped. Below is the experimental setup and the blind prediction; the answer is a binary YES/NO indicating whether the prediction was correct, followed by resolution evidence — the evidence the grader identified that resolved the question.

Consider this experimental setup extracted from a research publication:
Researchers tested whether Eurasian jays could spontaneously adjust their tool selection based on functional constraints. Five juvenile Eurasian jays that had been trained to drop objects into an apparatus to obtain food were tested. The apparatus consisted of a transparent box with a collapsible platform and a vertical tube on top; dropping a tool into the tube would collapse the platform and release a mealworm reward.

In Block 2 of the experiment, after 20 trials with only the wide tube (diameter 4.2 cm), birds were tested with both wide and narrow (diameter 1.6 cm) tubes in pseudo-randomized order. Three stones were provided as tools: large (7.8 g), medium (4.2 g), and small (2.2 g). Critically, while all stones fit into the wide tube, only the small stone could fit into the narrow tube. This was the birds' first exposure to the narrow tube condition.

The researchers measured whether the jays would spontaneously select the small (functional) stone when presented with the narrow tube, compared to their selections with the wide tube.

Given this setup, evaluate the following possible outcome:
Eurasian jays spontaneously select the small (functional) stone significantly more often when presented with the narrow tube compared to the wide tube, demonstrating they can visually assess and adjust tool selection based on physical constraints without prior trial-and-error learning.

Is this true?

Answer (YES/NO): NO